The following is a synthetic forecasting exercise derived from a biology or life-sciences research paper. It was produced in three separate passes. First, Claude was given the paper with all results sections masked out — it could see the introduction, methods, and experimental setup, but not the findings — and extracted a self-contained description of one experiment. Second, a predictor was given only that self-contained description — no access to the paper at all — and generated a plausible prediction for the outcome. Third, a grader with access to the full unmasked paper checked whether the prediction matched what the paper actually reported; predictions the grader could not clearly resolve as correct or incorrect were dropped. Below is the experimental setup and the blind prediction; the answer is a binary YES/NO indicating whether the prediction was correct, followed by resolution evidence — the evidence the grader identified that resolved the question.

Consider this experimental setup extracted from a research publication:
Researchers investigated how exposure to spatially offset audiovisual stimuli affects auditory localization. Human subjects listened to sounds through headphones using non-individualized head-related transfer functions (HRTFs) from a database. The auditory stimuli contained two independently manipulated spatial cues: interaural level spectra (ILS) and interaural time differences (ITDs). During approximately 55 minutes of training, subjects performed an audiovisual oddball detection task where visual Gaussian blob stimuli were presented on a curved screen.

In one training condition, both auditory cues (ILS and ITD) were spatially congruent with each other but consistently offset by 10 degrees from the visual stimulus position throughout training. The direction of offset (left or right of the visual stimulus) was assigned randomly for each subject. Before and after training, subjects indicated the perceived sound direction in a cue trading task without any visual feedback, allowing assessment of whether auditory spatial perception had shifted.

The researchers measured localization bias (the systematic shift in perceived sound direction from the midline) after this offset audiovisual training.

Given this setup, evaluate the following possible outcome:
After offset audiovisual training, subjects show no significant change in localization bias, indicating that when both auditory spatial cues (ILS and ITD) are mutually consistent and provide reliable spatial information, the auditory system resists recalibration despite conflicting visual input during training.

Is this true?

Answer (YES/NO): NO